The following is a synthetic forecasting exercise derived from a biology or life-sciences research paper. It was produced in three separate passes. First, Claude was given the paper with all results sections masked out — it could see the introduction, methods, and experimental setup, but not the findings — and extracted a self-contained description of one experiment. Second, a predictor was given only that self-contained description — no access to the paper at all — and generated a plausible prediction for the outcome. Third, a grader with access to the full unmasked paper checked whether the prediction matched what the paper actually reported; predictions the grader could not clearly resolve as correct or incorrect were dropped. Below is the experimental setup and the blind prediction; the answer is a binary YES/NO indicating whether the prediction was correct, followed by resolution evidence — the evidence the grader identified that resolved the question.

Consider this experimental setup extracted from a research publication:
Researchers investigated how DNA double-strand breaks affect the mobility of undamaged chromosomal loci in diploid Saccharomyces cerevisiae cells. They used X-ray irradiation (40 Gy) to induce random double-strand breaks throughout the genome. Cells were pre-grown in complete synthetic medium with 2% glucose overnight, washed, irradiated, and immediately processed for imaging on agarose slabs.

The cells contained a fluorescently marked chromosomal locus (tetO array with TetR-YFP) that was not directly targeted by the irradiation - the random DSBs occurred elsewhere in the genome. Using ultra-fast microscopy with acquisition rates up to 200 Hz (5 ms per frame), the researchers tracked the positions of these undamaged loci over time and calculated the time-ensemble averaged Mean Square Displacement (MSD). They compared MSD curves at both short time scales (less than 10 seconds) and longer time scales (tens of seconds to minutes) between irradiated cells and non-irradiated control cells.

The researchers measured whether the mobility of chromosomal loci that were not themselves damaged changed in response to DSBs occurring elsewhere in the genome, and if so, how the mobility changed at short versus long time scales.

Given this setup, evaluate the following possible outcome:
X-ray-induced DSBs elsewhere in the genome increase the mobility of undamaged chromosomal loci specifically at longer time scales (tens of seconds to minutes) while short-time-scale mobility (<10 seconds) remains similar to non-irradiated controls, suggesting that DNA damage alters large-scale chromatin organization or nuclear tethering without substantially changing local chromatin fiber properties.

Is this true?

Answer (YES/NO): NO